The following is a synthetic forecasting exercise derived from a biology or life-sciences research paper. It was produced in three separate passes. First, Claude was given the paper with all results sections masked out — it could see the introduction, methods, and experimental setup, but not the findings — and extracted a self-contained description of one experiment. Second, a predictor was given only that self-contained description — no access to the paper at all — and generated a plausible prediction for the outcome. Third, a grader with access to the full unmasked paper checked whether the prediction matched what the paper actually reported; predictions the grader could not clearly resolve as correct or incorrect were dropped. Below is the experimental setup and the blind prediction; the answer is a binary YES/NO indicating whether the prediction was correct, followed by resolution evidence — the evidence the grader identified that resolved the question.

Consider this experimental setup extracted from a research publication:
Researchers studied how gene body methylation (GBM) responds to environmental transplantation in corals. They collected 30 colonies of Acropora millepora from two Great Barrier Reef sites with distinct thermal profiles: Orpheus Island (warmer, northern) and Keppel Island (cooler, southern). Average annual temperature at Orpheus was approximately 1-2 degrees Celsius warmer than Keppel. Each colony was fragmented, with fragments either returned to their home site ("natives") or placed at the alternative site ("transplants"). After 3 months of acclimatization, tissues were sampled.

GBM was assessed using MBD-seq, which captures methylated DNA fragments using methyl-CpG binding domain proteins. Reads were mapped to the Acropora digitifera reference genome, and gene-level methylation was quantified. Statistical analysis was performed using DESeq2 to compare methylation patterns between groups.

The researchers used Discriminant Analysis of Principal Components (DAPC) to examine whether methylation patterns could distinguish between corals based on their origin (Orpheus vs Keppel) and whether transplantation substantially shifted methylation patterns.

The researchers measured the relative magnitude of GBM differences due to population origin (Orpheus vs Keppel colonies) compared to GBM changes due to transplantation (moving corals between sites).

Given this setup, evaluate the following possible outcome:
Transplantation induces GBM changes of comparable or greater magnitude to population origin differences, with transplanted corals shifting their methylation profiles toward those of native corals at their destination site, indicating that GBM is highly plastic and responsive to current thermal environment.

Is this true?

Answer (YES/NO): NO